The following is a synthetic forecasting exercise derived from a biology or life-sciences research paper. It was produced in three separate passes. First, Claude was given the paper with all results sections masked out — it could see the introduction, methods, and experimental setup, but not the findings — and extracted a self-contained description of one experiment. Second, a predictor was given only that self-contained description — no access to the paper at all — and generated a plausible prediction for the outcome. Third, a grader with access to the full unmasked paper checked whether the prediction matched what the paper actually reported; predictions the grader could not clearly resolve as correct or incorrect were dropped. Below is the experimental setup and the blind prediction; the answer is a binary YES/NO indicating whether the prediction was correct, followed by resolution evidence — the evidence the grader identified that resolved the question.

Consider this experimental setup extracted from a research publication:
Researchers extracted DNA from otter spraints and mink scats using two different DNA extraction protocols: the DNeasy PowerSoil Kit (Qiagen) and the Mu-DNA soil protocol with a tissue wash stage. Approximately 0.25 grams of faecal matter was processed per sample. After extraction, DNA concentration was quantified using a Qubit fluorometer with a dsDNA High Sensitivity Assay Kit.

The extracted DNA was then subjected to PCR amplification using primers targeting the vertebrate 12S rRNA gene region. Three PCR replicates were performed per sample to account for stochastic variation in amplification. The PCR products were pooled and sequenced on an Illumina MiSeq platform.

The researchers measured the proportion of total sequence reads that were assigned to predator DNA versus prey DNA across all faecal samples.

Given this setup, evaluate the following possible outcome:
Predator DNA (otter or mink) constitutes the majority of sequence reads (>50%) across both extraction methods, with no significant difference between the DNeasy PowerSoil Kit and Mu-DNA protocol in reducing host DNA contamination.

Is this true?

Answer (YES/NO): NO